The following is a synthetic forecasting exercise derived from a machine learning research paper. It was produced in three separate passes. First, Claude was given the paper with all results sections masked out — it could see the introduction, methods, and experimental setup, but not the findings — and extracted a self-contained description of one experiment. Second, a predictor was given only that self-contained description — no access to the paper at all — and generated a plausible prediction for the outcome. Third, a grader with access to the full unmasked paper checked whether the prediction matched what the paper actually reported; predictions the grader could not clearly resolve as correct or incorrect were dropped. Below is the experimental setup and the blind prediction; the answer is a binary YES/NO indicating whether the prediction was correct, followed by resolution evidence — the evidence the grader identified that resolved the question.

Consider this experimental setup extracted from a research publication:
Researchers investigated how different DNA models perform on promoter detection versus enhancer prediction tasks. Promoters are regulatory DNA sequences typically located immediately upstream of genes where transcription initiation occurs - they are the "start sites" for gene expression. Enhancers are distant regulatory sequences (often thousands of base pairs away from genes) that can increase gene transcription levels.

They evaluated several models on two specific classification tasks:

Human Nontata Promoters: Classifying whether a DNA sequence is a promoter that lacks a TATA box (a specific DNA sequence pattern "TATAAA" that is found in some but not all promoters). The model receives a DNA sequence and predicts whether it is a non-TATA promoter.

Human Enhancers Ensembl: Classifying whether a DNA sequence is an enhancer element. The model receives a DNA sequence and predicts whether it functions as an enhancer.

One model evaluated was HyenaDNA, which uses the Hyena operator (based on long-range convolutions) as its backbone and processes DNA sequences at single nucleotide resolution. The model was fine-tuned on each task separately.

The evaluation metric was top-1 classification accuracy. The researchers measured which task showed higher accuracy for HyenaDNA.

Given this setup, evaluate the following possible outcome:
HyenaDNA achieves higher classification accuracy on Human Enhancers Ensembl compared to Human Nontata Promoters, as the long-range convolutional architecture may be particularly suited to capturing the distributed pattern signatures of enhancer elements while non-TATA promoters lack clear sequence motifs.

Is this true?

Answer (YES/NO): NO